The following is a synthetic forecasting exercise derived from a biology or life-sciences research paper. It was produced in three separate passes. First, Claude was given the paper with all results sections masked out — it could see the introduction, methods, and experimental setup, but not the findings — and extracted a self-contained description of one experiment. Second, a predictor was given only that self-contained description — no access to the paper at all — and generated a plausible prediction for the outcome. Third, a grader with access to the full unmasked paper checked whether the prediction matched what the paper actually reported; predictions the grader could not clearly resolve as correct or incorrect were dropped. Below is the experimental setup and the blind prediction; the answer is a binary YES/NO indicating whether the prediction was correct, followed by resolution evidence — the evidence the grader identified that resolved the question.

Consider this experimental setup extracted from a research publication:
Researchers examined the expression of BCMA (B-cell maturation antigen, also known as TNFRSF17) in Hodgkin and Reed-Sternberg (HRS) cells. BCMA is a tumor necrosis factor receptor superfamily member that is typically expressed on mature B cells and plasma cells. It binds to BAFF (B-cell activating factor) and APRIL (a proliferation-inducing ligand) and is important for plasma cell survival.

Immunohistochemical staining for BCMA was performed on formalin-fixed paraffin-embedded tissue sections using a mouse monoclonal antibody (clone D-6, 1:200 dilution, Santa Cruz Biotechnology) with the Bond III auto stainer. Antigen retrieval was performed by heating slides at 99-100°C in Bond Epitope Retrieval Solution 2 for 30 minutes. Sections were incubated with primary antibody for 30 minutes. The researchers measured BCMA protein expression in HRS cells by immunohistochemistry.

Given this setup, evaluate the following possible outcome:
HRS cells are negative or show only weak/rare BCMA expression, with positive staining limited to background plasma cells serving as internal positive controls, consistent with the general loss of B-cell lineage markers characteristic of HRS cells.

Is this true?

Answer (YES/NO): YES